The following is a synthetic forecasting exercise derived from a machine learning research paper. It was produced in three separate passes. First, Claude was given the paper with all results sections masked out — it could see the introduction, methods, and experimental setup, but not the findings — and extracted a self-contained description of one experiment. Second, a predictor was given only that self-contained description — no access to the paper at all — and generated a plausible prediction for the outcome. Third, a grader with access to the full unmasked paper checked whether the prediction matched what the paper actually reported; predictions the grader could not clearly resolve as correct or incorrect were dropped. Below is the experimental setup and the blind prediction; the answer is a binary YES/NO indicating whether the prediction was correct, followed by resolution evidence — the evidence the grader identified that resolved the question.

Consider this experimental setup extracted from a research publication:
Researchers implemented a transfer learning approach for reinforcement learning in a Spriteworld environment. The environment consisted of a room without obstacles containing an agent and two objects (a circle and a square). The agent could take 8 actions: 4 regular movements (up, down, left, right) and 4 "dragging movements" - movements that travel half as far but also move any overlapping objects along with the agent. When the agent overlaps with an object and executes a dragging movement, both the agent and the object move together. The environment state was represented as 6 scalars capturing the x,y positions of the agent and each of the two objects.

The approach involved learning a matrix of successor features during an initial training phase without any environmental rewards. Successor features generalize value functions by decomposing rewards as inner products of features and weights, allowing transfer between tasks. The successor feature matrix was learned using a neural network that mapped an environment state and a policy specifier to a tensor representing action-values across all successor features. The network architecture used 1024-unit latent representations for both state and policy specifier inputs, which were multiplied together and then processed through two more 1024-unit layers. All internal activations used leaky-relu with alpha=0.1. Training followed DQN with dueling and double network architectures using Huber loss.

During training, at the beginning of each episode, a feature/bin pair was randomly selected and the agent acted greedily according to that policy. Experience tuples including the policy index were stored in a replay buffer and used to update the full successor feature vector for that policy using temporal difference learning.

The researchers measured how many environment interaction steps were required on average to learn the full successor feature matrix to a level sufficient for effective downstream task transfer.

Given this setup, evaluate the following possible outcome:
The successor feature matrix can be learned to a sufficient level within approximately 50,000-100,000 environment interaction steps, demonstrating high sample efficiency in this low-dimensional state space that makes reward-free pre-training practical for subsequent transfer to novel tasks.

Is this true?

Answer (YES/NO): NO